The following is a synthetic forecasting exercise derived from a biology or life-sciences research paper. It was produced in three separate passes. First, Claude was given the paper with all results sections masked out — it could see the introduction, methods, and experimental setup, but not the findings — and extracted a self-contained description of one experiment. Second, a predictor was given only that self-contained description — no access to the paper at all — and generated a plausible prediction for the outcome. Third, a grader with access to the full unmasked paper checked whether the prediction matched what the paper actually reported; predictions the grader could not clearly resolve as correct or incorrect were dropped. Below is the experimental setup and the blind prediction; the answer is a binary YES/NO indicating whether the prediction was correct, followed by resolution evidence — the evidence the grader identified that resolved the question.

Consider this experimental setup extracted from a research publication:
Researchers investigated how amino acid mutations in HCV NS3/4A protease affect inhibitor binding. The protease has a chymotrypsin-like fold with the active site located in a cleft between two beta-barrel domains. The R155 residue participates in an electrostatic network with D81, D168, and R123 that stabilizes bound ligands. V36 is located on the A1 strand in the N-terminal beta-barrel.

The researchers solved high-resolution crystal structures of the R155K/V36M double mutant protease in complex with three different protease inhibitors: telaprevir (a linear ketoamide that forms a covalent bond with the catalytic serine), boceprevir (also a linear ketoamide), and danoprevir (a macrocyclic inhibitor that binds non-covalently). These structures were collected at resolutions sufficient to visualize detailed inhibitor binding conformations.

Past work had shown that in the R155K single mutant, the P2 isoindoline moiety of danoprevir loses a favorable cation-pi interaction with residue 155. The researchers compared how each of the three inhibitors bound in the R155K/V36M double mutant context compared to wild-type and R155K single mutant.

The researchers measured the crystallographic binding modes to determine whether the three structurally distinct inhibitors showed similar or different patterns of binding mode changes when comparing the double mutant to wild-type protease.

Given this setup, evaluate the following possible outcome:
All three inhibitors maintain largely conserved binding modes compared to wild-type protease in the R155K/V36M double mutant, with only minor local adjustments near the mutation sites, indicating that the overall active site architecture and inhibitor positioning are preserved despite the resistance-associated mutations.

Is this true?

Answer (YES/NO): YES